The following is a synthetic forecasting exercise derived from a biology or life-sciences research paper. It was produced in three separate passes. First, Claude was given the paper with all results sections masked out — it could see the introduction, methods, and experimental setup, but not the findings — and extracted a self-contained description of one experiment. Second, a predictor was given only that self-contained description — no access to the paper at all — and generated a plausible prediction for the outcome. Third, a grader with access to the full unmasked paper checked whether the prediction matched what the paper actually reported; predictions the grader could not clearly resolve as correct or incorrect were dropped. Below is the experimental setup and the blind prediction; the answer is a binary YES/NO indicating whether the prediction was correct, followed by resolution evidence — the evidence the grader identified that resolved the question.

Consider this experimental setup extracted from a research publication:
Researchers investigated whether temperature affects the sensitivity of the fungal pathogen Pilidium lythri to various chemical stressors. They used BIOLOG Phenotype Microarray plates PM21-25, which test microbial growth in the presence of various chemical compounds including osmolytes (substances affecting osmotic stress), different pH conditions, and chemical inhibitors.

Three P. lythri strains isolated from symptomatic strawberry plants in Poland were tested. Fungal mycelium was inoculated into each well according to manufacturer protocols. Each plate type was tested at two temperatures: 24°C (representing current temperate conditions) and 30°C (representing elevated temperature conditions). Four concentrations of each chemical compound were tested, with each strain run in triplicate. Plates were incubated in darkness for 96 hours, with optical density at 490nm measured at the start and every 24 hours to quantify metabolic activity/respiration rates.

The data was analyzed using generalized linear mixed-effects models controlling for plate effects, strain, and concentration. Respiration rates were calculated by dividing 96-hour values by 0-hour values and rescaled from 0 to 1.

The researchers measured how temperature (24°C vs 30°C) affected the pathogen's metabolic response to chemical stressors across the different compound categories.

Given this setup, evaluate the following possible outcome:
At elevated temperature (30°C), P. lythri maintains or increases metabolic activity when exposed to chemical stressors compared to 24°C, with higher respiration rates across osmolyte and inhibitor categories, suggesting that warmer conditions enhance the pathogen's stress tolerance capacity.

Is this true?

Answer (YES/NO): YES